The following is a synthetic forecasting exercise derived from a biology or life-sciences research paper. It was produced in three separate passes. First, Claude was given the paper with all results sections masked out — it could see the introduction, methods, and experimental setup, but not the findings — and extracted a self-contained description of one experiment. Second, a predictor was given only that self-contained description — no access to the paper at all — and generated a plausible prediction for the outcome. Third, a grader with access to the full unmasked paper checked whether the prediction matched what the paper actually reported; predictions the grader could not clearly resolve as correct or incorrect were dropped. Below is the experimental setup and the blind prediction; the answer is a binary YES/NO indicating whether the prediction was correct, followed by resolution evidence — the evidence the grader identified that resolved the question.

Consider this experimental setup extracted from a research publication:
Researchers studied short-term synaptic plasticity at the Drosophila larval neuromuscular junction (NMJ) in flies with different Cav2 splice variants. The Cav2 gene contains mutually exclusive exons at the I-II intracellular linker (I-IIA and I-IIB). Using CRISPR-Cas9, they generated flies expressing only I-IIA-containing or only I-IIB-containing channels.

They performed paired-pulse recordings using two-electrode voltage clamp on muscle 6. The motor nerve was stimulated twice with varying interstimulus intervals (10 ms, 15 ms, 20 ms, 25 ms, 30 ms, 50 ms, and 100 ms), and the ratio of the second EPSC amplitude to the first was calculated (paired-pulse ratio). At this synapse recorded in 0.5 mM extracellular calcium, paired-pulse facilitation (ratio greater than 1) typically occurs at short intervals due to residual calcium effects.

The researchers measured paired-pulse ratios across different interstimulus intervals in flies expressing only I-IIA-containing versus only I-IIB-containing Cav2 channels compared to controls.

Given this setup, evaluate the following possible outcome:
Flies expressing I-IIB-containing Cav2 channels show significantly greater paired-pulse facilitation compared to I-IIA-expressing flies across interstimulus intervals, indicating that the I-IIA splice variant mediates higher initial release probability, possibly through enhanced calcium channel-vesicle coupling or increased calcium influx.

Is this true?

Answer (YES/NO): NO